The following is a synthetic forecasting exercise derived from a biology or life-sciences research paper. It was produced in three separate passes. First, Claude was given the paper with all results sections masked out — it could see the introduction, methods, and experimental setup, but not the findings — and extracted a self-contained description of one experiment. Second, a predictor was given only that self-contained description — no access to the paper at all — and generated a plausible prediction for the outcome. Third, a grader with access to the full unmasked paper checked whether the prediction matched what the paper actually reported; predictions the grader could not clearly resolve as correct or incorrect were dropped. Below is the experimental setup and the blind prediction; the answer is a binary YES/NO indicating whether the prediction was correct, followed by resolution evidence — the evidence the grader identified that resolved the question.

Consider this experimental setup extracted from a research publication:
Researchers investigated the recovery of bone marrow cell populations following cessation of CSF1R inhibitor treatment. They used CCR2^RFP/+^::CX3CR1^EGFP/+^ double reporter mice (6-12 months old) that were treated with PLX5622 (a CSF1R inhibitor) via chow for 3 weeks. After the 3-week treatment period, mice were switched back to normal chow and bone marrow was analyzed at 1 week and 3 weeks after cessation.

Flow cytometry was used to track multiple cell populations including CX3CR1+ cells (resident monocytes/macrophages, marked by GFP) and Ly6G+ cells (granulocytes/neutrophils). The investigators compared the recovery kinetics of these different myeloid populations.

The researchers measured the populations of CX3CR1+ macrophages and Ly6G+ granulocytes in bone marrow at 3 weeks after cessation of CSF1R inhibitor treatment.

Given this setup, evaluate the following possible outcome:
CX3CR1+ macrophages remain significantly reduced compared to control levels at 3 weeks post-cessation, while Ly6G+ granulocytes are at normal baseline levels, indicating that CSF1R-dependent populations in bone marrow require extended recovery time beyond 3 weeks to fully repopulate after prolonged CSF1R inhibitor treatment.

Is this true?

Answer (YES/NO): NO